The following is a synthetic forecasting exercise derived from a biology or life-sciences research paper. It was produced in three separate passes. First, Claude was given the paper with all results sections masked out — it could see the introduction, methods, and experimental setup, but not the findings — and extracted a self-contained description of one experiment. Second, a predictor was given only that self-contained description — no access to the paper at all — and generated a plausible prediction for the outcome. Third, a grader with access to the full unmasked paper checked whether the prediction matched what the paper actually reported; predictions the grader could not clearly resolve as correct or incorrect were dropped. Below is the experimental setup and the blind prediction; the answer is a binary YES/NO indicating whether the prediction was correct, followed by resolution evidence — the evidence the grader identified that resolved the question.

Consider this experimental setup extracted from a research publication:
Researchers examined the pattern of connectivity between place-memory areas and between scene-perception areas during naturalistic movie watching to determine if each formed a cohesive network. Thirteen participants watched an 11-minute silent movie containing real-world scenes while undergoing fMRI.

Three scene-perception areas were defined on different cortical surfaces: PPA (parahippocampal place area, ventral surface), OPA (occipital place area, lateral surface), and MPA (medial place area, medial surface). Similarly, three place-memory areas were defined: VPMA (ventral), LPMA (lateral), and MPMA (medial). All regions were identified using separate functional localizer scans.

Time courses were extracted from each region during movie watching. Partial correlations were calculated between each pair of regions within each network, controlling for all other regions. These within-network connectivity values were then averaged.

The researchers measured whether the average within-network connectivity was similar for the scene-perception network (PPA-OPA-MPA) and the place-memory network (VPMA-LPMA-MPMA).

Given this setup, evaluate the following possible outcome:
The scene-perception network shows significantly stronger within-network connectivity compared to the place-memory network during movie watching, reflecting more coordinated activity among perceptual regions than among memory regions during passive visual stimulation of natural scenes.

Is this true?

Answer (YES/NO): NO